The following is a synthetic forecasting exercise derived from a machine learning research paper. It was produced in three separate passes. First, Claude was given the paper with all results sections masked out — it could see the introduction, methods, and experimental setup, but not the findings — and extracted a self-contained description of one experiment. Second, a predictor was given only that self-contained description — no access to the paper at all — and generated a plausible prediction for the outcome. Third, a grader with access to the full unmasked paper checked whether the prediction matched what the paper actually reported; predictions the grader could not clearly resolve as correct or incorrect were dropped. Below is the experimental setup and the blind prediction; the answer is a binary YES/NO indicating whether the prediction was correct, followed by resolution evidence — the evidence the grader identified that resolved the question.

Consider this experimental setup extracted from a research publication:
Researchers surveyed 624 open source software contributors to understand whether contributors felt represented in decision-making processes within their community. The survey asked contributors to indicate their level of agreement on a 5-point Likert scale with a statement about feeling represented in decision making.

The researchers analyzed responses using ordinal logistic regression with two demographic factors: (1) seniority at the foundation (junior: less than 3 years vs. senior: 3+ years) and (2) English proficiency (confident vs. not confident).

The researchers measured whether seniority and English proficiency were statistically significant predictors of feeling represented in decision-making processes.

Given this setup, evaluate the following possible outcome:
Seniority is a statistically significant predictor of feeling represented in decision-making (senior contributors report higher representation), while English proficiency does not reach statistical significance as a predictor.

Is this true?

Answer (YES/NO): NO